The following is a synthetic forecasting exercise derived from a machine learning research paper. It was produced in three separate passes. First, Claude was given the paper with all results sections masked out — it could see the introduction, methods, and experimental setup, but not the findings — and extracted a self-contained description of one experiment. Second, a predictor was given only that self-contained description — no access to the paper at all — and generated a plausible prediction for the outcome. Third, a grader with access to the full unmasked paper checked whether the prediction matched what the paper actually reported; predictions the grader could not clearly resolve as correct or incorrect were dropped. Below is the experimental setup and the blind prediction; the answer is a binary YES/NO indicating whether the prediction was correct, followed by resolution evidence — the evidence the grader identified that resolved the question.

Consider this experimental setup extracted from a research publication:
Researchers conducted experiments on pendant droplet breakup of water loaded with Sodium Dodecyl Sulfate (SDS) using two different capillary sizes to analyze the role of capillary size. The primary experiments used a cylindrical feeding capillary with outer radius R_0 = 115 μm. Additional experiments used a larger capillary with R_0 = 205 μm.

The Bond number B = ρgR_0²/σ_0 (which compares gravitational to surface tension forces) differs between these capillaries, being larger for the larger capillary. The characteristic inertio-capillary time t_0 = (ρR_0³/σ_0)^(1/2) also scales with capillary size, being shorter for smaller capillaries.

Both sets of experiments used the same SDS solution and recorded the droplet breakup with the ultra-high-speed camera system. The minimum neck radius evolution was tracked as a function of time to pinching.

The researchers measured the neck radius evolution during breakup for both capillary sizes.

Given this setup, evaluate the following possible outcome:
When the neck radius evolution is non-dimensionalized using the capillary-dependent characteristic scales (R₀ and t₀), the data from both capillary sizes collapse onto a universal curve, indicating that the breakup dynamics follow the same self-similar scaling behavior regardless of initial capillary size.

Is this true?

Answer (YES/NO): NO